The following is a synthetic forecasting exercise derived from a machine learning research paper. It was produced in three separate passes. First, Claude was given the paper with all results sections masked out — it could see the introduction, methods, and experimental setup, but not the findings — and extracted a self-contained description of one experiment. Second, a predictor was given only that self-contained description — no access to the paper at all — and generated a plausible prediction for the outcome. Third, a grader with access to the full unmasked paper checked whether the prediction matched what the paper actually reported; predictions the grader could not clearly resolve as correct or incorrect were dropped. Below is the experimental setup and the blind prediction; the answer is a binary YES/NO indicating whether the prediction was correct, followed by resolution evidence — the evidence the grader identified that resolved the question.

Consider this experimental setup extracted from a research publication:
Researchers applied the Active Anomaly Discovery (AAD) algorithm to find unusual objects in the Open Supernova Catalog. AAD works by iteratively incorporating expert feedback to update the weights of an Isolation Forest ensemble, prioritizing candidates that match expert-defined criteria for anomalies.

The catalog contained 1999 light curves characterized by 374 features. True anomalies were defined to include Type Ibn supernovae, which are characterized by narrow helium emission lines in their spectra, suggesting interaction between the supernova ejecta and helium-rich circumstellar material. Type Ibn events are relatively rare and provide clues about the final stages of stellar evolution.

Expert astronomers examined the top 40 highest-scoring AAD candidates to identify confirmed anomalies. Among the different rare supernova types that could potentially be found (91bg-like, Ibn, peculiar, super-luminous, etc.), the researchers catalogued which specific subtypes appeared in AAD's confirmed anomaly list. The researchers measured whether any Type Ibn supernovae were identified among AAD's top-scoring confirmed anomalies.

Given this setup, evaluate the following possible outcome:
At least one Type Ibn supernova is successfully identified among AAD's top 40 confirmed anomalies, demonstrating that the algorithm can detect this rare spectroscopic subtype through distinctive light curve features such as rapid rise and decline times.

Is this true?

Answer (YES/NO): YES